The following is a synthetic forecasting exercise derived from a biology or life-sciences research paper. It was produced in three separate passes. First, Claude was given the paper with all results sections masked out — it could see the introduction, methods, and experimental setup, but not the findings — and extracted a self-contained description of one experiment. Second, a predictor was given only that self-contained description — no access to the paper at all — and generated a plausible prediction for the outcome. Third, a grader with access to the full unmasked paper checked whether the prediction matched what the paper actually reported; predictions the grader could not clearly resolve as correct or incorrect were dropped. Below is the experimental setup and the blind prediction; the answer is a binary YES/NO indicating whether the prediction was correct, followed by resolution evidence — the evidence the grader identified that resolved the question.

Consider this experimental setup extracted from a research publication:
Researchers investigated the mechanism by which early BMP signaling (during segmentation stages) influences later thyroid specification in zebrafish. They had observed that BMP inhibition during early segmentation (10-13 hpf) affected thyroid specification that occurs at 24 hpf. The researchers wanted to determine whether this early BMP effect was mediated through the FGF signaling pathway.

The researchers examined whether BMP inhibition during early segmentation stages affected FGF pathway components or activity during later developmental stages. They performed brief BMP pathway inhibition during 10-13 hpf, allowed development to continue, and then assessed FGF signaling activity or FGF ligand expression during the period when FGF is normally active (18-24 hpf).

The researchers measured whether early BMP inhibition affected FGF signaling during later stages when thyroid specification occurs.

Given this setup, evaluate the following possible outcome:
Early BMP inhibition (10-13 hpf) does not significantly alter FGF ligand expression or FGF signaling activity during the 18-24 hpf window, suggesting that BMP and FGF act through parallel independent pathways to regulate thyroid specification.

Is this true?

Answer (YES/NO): NO